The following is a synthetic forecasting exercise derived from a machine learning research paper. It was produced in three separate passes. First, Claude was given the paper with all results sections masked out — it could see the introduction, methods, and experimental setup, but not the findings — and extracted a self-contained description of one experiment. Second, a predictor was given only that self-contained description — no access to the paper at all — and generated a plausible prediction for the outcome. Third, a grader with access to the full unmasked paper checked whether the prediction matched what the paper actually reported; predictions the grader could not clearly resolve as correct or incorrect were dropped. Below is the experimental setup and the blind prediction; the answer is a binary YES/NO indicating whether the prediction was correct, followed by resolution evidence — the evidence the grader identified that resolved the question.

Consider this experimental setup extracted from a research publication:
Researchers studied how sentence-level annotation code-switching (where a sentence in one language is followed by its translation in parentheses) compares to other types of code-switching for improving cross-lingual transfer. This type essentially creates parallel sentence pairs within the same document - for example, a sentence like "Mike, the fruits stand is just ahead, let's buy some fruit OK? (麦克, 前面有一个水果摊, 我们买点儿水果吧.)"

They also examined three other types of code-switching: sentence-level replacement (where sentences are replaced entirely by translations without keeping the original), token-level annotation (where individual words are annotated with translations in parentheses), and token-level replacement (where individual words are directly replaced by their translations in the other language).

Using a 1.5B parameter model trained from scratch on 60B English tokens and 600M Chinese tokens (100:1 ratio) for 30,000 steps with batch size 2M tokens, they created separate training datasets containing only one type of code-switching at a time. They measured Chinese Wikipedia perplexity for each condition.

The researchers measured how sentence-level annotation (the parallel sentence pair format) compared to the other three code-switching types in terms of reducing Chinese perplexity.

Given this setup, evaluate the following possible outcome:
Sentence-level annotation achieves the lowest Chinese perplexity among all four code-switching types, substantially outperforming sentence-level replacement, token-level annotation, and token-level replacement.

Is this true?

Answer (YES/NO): NO